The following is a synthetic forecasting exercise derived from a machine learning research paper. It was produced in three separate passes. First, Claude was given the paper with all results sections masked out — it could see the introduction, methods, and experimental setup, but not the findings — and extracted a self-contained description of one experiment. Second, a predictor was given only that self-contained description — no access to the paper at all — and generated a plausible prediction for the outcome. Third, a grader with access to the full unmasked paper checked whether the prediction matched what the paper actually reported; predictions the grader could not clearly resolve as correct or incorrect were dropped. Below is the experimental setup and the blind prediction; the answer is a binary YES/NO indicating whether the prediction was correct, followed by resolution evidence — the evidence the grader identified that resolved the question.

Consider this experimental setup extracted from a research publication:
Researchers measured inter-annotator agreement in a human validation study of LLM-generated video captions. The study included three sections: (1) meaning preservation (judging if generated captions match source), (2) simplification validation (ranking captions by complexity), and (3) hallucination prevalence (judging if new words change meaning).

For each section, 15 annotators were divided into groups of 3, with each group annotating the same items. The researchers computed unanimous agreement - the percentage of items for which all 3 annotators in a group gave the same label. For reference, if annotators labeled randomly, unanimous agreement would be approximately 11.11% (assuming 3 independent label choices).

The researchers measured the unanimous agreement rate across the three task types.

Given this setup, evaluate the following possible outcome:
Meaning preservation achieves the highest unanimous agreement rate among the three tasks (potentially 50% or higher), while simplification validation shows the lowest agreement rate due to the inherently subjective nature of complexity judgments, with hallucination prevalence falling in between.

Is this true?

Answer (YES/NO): NO